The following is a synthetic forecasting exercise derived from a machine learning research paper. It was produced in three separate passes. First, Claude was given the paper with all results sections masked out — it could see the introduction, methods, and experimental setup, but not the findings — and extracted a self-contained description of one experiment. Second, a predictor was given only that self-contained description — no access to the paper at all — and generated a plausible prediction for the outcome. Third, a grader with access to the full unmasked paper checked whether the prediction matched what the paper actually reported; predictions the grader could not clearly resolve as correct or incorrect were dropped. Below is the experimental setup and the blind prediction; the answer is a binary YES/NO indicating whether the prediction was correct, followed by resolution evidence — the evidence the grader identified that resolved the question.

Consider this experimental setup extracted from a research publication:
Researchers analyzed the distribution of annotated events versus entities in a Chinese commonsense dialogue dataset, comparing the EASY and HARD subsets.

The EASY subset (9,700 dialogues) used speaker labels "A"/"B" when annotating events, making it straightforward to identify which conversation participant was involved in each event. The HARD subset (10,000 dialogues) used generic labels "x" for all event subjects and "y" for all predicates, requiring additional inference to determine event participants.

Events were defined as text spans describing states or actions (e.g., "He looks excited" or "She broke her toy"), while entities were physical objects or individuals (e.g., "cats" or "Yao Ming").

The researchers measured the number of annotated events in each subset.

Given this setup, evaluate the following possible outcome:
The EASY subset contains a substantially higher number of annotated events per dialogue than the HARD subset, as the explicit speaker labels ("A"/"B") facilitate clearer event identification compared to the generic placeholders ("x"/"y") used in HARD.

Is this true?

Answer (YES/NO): NO